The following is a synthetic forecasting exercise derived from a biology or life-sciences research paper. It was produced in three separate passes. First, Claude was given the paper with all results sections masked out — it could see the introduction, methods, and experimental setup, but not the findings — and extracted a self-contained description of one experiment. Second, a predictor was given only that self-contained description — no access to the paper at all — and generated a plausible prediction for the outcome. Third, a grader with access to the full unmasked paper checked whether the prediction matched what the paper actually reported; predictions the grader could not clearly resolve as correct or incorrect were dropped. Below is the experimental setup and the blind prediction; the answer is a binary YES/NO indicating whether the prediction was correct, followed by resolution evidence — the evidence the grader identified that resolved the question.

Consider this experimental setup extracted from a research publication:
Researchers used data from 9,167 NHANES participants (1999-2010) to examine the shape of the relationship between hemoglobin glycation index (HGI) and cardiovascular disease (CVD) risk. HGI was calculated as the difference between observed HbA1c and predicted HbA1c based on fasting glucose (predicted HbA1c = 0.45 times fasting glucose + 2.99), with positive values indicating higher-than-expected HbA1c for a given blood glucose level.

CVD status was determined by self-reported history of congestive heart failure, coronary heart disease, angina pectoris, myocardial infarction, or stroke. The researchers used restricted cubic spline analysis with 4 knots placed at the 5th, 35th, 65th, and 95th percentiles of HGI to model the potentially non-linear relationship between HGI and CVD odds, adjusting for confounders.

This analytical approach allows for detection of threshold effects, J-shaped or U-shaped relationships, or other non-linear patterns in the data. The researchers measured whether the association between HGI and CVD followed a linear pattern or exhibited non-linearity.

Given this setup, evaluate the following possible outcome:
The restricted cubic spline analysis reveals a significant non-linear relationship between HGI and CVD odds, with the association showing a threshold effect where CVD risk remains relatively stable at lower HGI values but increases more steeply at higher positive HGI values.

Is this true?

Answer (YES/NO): NO